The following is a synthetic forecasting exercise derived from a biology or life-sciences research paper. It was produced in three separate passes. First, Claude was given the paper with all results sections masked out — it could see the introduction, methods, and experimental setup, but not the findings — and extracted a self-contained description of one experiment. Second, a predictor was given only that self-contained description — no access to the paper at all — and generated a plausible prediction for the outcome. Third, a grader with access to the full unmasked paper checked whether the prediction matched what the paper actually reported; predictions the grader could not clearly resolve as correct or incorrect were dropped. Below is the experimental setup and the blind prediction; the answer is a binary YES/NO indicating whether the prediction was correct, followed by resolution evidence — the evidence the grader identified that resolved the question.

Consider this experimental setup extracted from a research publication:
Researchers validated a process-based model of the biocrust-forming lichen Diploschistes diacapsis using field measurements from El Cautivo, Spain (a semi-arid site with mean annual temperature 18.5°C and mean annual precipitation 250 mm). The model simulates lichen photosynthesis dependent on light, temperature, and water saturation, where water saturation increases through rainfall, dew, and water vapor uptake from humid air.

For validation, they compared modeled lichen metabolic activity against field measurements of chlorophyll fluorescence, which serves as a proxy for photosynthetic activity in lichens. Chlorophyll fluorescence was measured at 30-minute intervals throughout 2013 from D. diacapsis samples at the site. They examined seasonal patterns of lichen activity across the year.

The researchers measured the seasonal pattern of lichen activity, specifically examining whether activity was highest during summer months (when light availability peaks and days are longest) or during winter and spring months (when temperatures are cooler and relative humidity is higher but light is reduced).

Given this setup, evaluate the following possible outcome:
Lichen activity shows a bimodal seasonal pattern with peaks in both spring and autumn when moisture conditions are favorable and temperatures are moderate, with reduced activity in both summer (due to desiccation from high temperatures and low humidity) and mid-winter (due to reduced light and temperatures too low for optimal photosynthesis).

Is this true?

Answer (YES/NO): NO